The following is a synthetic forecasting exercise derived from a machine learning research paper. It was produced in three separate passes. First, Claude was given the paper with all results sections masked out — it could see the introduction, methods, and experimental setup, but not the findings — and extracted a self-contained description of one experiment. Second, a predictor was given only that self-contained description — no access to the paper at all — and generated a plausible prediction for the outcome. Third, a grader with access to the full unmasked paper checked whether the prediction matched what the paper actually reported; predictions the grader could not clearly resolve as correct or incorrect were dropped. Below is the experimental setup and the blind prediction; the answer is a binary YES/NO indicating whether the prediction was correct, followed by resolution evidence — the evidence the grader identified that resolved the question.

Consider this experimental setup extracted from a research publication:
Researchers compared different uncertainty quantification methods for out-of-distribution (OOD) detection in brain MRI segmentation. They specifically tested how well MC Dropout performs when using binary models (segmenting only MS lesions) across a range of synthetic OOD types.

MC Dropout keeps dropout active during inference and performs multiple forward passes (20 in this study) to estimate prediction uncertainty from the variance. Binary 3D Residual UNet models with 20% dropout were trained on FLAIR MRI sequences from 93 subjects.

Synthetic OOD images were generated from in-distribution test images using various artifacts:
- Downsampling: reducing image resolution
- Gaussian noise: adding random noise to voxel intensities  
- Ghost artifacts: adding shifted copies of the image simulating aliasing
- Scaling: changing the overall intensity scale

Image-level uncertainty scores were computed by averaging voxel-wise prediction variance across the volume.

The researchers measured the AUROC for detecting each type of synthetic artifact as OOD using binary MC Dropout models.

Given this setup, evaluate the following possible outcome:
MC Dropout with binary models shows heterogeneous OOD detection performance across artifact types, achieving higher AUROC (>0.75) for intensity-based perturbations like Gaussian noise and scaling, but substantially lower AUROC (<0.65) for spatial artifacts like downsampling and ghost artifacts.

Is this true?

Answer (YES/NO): NO